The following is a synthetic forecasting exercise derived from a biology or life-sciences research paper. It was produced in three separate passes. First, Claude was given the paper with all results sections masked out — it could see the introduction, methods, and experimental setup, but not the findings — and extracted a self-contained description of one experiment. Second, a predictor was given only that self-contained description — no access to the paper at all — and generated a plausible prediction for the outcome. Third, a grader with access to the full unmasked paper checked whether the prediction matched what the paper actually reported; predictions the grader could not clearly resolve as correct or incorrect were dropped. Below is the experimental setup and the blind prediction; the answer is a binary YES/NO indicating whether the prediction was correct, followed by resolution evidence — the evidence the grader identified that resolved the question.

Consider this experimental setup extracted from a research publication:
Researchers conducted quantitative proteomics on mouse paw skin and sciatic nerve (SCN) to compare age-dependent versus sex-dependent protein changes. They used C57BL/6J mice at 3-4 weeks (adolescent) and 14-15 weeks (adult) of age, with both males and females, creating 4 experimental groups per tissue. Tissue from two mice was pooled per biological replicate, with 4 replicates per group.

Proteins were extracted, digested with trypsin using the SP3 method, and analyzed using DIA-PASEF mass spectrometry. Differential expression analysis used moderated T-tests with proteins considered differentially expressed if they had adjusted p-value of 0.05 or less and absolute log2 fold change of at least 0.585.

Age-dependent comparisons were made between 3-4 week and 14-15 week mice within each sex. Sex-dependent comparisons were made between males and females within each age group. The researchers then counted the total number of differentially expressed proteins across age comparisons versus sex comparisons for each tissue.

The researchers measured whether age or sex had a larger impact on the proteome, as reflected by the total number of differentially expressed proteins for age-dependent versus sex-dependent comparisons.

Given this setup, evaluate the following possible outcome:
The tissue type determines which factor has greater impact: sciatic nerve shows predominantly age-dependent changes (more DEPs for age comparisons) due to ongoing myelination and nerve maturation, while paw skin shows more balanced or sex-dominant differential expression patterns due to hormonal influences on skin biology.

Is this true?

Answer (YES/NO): NO